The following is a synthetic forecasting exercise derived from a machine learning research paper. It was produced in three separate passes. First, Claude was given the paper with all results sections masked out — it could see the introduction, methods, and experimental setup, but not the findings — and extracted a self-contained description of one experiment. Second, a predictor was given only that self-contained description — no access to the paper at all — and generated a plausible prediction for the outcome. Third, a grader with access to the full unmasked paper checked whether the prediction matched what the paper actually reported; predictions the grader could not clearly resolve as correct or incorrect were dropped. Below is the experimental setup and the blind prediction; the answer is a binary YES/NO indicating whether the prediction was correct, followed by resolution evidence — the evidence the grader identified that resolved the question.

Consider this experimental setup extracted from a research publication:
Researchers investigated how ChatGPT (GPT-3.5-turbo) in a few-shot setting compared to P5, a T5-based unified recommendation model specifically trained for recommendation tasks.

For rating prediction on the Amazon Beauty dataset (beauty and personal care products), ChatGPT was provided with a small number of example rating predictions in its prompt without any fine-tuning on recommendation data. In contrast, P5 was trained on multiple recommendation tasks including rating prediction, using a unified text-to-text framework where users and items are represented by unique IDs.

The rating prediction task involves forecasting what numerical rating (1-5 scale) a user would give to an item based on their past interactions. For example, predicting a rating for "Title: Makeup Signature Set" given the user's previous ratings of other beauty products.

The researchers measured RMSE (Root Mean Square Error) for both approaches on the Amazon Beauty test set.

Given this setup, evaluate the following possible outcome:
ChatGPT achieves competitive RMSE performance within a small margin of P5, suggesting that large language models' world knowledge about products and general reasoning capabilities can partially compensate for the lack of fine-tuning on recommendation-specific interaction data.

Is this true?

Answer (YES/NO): NO